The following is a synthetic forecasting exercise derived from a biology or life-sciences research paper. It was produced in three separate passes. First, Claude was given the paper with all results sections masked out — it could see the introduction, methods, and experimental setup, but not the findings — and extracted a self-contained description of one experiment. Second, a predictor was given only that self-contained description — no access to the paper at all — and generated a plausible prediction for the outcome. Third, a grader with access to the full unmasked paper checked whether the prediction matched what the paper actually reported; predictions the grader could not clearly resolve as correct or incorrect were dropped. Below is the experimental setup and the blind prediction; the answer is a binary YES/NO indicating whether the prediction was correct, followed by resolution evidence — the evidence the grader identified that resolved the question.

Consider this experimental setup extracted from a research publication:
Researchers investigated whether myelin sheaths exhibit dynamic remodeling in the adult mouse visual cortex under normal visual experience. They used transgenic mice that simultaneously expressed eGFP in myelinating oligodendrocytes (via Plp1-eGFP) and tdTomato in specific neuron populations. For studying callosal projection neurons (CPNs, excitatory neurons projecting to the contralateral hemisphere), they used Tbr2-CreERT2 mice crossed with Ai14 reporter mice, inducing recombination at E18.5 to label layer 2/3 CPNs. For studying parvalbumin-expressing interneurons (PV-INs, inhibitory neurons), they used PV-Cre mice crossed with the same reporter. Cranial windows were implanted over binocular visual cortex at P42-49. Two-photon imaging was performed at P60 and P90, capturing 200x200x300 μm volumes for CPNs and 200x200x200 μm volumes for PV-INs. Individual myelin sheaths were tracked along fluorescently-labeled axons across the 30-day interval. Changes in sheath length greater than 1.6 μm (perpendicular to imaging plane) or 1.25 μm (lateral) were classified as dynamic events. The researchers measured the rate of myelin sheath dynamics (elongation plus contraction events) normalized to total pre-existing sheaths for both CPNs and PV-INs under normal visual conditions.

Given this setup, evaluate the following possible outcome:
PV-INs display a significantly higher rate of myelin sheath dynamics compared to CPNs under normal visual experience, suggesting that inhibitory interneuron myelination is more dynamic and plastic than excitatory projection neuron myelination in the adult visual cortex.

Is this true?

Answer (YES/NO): NO